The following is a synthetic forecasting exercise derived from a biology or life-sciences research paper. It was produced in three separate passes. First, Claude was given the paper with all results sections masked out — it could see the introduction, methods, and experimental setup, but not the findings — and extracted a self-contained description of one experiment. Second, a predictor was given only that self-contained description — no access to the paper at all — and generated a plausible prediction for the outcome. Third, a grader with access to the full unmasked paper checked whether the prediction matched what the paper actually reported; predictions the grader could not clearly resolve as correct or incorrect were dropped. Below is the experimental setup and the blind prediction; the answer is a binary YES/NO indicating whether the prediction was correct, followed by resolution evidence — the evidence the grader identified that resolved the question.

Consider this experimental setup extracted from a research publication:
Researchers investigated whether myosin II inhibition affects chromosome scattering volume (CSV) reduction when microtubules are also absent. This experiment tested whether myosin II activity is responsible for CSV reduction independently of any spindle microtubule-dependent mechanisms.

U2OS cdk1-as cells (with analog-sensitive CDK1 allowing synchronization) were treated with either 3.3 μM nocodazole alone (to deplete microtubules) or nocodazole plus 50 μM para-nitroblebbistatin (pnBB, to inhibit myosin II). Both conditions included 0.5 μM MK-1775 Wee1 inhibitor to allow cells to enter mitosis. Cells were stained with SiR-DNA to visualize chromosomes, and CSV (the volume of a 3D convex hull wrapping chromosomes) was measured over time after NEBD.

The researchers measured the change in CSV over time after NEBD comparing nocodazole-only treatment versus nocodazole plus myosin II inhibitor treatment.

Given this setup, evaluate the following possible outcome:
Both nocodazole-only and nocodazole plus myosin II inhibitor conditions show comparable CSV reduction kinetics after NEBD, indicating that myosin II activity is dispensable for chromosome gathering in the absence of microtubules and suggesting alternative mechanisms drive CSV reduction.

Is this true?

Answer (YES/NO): NO